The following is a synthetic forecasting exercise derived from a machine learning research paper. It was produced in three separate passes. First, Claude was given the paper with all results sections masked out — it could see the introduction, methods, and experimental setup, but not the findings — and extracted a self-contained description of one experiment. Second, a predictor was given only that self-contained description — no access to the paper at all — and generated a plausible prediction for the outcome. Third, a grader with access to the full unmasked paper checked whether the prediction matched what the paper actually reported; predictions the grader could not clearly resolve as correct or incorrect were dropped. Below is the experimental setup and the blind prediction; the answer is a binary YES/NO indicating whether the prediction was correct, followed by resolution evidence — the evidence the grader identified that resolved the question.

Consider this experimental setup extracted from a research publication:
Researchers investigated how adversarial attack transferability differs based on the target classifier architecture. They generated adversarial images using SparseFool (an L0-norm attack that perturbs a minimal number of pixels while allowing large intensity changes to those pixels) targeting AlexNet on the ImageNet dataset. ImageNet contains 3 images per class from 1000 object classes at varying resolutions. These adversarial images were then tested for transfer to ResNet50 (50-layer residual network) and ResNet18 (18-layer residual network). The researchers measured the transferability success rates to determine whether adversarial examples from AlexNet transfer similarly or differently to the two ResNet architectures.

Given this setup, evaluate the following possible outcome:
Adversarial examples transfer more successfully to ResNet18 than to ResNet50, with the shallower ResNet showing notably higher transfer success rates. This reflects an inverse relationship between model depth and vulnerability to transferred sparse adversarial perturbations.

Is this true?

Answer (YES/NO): NO